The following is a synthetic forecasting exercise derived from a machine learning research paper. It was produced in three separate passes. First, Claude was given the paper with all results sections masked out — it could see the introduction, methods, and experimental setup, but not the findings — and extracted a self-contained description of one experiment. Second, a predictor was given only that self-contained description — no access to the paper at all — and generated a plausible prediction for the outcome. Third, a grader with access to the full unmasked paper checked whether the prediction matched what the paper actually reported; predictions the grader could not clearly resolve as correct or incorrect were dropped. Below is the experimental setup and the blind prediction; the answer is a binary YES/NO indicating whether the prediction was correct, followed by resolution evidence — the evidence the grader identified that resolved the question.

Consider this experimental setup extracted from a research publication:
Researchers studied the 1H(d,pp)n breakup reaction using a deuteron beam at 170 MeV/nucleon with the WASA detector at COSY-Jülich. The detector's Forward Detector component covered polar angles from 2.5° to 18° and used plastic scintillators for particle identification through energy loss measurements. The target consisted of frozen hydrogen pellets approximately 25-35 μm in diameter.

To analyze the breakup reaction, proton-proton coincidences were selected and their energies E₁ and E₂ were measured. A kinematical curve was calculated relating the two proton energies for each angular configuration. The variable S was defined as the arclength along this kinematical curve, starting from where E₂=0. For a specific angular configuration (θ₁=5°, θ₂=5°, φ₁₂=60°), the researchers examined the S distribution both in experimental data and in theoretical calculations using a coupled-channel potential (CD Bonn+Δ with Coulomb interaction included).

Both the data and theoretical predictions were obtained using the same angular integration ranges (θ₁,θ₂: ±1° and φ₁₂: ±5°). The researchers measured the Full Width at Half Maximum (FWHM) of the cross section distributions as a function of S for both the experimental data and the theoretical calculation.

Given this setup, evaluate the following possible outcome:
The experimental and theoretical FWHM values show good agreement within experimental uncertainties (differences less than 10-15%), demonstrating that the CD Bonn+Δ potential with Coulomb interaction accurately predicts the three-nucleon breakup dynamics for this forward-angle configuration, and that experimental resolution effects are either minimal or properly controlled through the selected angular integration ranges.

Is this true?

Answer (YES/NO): NO